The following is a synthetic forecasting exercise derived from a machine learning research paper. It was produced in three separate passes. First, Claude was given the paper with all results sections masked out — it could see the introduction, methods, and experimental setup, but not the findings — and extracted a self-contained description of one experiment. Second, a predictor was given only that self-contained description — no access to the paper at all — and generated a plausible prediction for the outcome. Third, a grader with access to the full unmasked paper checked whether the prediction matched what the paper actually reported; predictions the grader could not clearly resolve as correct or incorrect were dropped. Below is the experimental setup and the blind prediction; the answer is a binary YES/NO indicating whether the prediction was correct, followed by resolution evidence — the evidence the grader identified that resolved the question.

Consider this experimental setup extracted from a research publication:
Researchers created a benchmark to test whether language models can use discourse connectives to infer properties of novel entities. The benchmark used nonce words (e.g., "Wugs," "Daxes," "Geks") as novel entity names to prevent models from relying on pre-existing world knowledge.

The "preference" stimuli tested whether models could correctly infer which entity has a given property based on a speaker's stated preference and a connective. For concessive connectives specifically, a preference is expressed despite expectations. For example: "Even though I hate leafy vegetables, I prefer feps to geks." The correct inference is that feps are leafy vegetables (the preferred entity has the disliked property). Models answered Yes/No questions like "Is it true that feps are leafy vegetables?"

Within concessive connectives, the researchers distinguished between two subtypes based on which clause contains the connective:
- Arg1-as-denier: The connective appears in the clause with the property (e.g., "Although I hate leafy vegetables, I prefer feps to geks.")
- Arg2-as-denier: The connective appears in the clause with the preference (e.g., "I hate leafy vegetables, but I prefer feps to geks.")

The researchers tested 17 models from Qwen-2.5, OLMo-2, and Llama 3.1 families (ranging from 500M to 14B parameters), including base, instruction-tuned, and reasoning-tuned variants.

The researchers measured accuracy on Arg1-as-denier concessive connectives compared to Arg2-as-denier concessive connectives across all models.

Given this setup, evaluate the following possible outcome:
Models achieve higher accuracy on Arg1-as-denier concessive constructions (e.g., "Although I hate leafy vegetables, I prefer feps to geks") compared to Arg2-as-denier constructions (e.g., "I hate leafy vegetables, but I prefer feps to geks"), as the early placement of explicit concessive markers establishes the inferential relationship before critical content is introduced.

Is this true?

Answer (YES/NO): NO